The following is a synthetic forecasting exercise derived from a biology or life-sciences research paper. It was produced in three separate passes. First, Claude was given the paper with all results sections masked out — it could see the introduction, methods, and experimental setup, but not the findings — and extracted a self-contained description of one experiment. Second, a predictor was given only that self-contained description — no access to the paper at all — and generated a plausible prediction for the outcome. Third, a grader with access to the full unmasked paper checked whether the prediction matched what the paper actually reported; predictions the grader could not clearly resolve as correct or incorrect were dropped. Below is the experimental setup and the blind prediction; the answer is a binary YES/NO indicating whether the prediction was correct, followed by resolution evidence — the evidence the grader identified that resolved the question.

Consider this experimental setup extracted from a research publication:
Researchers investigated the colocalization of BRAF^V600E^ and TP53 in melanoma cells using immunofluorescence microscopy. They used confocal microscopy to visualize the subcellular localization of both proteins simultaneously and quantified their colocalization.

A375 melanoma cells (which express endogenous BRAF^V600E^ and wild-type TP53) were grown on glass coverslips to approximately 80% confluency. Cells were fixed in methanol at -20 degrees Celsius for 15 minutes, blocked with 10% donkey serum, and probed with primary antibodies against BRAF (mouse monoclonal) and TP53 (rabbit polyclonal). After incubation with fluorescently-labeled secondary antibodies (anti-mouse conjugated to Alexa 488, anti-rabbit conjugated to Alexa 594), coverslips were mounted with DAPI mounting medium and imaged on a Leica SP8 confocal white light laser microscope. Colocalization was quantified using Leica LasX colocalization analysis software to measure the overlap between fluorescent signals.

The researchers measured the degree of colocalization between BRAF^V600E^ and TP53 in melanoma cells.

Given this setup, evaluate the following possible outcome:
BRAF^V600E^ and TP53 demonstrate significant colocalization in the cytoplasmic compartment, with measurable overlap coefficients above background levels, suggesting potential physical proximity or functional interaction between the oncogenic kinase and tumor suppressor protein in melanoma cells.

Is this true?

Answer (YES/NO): YES